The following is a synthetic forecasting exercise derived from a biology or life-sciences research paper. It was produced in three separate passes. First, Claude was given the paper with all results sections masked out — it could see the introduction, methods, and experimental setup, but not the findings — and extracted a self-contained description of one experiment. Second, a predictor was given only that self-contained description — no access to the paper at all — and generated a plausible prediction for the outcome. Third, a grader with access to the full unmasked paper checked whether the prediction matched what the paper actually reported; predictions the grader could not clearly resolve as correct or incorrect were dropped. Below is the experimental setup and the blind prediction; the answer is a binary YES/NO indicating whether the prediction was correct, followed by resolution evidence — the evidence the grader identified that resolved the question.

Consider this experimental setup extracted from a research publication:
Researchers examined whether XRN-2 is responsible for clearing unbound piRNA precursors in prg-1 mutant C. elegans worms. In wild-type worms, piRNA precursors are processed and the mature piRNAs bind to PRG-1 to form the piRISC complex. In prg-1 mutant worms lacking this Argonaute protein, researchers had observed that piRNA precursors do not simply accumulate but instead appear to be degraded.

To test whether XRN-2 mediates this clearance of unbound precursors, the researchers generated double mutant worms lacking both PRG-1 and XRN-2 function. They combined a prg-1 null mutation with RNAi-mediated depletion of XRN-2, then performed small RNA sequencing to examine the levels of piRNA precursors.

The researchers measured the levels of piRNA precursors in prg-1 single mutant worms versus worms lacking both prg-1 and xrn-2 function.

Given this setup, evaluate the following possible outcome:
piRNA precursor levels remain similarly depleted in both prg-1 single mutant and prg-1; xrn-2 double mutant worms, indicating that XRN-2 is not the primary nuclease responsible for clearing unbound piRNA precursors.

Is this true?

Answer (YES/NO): NO